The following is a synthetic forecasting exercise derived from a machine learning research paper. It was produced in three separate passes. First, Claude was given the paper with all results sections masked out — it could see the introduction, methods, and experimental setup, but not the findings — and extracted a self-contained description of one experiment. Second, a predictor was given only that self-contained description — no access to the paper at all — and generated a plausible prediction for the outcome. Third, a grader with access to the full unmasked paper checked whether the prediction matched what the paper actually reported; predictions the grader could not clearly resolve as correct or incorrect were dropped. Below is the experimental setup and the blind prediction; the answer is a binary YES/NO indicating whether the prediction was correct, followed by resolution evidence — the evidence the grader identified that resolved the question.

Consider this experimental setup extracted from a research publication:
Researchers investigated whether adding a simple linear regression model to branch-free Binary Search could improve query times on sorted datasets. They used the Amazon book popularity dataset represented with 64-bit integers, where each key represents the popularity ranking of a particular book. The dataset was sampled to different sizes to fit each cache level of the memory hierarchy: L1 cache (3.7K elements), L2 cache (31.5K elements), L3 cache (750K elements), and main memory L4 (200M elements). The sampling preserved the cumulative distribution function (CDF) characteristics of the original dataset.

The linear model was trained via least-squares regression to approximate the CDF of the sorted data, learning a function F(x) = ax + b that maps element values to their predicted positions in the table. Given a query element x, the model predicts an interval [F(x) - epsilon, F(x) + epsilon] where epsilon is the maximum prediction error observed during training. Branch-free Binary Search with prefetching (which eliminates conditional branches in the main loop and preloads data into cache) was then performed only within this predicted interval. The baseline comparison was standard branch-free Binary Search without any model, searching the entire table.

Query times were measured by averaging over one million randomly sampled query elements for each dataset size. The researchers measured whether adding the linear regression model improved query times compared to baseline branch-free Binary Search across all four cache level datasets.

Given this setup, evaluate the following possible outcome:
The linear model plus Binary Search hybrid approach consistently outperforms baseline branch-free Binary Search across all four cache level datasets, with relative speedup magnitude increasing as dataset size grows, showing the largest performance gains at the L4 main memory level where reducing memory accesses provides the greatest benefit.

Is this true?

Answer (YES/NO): NO